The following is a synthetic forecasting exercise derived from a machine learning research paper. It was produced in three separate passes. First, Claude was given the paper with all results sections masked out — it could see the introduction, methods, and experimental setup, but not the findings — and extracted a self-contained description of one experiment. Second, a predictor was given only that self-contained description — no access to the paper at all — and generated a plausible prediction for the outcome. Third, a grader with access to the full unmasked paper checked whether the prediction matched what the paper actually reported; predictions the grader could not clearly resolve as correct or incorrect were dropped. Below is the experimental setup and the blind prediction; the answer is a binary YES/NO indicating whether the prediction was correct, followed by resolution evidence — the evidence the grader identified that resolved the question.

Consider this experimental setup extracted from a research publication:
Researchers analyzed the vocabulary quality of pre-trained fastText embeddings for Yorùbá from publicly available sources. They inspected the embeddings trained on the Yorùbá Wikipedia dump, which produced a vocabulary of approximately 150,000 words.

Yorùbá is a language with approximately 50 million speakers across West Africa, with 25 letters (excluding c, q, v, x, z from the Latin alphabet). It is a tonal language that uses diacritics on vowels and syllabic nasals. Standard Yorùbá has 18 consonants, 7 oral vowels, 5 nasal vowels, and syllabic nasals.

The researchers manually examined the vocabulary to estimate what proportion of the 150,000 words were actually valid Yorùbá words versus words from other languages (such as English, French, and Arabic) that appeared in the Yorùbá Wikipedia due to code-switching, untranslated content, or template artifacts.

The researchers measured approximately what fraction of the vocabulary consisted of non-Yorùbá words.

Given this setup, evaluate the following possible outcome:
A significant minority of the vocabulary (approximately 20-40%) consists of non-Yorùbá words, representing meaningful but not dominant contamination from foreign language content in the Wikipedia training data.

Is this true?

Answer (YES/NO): NO